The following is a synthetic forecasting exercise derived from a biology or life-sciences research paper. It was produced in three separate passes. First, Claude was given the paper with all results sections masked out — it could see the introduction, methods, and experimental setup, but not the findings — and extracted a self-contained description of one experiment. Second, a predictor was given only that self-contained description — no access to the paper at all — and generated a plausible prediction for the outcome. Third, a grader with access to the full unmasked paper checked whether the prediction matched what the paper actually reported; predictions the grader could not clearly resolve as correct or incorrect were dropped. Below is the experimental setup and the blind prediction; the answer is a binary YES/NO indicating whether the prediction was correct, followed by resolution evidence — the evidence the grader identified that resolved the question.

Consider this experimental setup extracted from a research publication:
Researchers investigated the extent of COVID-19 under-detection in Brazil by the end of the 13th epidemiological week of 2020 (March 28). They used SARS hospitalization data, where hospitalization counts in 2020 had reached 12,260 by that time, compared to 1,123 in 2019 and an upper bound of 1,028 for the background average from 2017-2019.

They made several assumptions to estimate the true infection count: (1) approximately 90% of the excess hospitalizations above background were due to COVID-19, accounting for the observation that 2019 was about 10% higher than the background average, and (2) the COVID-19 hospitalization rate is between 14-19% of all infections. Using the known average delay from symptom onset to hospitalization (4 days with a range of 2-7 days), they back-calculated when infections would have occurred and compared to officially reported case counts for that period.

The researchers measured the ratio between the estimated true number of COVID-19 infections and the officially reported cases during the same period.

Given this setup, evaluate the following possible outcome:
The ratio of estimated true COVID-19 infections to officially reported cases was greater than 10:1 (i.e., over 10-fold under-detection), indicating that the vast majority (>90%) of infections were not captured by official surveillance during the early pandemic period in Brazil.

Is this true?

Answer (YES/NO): YES